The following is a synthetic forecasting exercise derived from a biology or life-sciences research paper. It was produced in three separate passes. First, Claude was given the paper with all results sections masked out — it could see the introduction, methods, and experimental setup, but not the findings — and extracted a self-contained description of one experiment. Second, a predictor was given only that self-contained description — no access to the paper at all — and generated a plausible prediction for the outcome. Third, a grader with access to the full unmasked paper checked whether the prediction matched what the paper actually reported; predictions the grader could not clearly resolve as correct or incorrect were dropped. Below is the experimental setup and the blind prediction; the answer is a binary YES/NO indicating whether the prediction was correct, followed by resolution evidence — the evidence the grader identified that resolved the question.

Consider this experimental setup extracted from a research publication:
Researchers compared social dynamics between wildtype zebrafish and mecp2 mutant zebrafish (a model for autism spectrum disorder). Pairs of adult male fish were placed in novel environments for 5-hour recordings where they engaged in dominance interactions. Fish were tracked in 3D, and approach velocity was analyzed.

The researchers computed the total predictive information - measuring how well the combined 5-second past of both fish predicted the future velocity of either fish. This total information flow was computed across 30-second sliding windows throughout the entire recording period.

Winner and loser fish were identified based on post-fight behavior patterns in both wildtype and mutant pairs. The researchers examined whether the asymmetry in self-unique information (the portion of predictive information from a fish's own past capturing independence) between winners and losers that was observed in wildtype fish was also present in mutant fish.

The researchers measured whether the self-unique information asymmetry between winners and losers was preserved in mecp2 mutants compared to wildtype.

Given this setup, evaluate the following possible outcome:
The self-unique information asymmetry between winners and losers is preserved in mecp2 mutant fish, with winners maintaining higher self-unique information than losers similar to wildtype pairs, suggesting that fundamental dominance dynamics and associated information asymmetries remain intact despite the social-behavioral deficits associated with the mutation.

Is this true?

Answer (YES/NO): YES